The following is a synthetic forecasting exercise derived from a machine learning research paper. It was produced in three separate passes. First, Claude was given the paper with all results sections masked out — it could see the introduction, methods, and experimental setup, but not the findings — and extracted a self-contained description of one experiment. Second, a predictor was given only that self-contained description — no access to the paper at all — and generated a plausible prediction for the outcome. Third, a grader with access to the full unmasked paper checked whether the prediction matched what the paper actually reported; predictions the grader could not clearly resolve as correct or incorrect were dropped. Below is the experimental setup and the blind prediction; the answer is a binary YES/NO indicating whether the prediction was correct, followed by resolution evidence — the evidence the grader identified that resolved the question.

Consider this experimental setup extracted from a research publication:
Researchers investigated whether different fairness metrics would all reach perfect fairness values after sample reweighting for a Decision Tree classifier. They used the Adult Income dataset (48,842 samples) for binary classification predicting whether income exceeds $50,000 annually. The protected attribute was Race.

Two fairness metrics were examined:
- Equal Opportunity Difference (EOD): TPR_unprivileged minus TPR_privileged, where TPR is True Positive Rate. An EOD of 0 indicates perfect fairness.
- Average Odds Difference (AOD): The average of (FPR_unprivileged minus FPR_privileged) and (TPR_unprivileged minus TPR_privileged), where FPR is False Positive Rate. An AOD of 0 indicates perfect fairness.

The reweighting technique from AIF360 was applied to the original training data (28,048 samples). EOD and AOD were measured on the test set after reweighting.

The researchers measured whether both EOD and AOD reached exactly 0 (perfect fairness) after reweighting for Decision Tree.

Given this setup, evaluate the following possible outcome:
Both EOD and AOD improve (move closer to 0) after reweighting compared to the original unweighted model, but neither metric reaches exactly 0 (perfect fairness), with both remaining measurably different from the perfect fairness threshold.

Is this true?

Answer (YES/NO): NO